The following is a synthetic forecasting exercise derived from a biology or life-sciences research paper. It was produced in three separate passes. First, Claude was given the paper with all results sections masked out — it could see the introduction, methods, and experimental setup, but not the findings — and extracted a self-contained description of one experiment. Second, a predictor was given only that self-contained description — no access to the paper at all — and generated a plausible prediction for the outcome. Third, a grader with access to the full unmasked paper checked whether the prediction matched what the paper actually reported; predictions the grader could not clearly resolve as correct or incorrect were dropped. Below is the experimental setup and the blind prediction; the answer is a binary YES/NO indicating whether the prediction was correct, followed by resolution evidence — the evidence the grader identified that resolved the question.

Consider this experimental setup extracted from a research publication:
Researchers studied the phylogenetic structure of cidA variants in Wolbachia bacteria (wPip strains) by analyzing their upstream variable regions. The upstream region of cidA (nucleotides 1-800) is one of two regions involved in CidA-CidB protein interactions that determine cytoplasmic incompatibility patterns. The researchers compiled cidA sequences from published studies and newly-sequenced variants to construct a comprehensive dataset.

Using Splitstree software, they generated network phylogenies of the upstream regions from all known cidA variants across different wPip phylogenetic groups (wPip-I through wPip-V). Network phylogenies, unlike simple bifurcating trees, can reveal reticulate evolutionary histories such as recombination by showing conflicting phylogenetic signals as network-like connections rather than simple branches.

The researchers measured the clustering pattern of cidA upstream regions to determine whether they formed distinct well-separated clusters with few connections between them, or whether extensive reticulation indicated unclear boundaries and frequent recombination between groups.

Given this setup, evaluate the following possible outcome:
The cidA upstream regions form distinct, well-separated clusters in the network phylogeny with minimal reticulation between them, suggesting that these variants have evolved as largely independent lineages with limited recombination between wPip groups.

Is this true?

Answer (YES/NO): YES